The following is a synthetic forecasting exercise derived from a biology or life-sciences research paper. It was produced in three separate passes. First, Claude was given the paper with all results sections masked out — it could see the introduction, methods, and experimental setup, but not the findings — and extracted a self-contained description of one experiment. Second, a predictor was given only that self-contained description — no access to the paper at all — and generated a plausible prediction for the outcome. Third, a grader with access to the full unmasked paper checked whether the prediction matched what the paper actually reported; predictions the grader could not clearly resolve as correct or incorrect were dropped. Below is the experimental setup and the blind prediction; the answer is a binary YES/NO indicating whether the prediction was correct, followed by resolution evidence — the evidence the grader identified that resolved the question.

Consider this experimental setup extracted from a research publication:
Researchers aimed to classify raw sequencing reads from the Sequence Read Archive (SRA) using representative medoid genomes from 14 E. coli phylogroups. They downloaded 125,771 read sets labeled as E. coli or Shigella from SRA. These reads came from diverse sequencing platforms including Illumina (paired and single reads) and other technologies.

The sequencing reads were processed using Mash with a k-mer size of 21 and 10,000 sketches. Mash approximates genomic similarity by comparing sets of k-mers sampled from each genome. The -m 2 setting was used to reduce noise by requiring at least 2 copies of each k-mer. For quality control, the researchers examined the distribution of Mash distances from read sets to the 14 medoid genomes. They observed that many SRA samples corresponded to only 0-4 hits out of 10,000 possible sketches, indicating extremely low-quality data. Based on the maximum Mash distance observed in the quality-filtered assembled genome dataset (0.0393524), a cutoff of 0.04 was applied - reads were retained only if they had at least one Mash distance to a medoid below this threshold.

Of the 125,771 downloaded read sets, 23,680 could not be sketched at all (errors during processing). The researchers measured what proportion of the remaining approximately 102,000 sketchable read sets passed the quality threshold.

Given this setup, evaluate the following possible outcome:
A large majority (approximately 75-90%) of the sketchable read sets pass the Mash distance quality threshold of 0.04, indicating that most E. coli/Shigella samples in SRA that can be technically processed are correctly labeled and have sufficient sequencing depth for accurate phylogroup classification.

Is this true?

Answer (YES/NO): NO